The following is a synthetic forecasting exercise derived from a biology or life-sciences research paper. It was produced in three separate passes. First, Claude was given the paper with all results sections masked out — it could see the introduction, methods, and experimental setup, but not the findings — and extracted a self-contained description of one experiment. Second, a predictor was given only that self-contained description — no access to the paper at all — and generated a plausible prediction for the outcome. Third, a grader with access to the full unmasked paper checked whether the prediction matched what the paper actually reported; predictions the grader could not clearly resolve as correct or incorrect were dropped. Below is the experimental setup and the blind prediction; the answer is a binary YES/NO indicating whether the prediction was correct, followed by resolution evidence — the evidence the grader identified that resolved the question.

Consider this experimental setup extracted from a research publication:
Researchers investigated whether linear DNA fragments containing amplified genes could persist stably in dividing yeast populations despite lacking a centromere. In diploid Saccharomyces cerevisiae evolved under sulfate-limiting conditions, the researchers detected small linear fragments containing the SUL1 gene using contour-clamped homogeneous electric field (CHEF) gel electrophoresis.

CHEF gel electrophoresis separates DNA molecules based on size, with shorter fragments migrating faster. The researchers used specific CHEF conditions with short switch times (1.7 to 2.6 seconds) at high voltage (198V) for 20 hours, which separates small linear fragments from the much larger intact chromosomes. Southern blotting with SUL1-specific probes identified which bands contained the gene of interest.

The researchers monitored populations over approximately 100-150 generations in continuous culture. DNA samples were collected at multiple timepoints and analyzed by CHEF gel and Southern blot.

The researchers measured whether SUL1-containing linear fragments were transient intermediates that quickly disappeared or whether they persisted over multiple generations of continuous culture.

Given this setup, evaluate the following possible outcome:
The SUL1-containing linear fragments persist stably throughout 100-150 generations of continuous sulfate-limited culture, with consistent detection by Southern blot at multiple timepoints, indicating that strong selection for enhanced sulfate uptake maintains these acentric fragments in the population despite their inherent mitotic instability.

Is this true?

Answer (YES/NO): NO